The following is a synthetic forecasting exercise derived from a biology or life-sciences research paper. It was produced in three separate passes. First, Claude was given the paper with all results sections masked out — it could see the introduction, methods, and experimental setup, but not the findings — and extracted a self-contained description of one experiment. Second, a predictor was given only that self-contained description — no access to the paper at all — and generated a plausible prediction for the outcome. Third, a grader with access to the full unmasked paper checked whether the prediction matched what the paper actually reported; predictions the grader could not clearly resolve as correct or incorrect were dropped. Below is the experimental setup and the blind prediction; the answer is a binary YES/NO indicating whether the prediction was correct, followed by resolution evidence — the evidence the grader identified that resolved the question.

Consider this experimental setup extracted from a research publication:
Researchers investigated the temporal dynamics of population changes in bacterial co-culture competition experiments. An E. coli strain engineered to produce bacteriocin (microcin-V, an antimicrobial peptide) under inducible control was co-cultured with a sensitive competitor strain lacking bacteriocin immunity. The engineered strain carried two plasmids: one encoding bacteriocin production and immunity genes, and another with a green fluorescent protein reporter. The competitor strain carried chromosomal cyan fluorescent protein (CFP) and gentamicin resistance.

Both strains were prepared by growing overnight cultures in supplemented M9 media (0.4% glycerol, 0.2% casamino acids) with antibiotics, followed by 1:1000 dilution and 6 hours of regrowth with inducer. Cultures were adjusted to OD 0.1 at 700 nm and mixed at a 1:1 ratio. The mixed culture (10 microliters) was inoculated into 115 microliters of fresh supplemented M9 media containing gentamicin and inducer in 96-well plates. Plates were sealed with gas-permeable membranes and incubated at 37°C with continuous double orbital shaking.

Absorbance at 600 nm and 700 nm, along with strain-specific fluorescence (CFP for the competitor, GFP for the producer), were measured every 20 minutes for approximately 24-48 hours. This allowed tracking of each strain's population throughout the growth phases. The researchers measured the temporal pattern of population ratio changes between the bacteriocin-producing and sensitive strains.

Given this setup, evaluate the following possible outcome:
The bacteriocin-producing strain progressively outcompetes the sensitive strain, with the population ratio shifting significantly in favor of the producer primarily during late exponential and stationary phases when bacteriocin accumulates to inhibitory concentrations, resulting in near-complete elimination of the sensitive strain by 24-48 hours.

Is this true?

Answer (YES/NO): NO